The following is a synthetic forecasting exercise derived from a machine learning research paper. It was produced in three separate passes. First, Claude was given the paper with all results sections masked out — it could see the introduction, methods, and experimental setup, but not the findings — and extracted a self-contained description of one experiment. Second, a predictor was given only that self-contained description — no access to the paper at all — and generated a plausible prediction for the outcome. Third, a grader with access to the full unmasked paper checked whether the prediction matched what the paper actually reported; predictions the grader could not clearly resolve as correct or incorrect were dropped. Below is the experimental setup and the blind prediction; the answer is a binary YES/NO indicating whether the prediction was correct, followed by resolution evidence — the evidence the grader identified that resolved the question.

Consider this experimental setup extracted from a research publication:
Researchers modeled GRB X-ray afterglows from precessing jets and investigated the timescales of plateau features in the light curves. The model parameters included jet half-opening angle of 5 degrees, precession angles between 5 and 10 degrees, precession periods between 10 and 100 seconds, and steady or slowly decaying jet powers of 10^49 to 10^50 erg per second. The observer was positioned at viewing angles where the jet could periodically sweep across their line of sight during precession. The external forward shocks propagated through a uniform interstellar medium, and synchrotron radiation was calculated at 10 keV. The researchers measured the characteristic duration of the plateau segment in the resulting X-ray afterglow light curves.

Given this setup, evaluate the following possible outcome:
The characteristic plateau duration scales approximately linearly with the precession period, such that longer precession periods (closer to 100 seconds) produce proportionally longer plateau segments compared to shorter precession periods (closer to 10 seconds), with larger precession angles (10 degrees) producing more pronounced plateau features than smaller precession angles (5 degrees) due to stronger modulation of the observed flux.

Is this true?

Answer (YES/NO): NO